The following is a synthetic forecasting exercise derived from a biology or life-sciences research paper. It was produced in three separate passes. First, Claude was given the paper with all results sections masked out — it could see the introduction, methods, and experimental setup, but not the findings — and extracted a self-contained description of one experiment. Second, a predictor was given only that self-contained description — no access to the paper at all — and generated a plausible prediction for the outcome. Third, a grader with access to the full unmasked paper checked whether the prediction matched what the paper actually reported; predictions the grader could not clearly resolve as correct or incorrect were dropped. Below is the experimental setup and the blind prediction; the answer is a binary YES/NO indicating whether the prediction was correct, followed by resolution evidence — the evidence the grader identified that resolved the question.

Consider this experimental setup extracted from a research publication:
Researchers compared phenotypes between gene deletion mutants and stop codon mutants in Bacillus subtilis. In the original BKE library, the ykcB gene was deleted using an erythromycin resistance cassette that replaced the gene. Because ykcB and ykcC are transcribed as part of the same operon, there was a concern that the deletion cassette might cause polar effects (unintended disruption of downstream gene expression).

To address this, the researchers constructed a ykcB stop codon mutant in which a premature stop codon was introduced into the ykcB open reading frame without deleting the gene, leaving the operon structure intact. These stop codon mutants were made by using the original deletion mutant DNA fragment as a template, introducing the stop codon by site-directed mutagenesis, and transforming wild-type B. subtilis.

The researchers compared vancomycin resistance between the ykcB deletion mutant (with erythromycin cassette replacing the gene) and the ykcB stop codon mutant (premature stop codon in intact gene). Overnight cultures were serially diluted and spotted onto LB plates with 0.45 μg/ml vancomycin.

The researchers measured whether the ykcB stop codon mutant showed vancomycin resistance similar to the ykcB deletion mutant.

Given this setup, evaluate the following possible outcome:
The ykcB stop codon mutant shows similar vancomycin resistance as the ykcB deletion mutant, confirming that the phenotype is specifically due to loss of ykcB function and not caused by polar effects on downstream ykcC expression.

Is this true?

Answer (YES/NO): YES